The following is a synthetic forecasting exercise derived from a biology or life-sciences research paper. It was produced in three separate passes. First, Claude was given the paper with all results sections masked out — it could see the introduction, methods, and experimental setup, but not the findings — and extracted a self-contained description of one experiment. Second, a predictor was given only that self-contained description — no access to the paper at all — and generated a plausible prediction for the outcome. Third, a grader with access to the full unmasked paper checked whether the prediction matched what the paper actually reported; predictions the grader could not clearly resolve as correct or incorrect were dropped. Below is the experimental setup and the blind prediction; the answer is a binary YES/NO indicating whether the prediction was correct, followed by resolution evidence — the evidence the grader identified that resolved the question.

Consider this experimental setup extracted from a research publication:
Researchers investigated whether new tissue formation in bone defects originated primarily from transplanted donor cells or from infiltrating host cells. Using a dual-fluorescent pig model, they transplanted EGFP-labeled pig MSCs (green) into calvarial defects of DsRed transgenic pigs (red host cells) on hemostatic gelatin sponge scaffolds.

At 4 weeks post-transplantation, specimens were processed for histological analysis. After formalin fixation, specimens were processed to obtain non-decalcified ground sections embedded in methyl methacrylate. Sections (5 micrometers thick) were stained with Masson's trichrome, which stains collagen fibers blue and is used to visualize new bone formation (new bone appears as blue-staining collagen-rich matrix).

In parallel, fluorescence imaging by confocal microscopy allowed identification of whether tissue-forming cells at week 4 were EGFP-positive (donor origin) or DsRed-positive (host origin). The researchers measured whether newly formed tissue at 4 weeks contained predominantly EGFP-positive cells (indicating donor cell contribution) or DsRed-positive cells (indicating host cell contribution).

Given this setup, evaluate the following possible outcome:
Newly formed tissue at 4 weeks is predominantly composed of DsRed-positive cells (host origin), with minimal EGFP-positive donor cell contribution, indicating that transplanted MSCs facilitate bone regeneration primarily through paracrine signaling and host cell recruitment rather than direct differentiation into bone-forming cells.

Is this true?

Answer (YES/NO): NO